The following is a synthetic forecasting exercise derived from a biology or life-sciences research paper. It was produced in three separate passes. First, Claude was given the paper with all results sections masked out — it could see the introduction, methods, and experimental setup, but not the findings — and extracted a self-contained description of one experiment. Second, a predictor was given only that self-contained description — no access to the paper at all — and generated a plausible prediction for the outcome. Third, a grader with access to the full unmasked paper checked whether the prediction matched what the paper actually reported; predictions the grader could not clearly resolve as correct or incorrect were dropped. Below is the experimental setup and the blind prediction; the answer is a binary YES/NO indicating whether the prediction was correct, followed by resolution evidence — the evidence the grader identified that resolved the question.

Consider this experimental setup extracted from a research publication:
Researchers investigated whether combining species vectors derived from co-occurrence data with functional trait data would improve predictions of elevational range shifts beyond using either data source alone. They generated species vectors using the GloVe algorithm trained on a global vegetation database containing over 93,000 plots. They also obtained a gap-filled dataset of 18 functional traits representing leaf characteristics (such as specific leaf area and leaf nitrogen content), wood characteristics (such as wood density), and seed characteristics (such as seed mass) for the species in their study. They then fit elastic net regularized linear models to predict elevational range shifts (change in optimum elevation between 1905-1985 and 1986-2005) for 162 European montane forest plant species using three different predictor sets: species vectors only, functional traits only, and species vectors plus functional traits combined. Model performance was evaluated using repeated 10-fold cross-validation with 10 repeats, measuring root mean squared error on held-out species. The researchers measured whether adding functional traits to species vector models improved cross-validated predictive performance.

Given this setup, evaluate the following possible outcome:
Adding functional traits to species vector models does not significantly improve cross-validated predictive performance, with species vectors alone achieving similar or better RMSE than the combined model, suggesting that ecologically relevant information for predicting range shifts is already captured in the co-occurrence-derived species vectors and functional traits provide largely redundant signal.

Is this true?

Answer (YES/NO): YES